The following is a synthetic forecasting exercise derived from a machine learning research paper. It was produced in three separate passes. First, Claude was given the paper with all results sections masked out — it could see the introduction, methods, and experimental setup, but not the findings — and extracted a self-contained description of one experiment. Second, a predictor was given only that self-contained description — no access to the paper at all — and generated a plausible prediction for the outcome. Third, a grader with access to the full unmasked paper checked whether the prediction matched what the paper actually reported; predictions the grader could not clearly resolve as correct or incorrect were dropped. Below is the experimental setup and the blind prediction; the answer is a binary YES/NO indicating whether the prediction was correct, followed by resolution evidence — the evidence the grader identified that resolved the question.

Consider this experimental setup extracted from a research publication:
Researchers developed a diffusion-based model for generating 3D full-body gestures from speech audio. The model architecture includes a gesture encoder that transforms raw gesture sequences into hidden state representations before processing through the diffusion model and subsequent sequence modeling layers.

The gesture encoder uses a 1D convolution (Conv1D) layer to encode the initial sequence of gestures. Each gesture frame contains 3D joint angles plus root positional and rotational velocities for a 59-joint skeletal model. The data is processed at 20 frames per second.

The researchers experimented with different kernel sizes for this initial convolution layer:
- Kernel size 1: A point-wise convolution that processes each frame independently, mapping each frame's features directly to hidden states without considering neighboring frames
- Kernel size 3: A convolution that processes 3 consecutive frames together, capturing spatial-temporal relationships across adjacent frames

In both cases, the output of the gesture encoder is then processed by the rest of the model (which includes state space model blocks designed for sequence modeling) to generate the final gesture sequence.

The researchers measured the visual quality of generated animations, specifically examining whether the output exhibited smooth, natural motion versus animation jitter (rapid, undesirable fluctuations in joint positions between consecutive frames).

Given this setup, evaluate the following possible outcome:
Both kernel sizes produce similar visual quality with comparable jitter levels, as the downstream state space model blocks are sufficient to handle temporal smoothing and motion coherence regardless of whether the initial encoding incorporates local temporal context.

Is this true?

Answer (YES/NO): NO